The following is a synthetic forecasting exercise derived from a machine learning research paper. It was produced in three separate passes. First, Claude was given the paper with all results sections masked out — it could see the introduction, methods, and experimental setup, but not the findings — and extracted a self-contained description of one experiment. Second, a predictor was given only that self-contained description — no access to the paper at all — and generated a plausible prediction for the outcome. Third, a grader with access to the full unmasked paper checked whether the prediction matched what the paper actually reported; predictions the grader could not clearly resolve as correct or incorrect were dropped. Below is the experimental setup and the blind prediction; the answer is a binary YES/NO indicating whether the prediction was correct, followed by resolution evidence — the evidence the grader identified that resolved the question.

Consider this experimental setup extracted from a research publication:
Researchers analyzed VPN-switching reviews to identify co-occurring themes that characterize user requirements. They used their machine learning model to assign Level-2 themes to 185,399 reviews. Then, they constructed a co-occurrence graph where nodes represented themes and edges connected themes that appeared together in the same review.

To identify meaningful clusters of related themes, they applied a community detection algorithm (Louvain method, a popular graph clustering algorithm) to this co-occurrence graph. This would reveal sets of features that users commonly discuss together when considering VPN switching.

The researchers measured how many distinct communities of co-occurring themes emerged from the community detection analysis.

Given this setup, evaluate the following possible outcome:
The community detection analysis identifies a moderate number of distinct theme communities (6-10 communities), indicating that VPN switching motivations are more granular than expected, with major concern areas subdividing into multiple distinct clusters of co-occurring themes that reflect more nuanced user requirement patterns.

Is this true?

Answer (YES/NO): YES